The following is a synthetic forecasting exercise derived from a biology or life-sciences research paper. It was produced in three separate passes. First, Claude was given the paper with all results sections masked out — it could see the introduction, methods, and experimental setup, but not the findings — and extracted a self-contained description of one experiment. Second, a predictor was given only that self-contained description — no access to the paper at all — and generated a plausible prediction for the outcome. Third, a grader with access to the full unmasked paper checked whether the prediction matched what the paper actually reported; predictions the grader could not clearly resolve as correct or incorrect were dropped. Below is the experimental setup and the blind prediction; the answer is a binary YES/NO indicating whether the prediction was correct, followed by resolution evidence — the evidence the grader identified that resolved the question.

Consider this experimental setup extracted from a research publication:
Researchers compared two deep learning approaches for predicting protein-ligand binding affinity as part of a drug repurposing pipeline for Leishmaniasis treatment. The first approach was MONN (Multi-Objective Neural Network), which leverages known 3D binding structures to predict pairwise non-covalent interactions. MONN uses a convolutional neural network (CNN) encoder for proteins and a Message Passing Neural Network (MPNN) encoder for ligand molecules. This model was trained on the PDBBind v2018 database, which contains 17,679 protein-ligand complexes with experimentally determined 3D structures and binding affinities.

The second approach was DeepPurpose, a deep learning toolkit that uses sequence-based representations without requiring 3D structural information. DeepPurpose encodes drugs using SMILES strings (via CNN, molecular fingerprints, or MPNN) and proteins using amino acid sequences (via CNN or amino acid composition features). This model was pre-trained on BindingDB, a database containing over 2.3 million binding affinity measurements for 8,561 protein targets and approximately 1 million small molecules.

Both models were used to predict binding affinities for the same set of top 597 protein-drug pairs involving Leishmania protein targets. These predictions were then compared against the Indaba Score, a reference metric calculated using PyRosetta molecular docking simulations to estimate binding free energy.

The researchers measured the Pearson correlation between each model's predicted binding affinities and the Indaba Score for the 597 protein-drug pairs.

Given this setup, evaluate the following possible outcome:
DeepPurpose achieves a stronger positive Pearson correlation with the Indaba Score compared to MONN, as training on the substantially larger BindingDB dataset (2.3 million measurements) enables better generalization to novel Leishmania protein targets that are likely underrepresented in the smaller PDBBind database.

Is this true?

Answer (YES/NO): YES